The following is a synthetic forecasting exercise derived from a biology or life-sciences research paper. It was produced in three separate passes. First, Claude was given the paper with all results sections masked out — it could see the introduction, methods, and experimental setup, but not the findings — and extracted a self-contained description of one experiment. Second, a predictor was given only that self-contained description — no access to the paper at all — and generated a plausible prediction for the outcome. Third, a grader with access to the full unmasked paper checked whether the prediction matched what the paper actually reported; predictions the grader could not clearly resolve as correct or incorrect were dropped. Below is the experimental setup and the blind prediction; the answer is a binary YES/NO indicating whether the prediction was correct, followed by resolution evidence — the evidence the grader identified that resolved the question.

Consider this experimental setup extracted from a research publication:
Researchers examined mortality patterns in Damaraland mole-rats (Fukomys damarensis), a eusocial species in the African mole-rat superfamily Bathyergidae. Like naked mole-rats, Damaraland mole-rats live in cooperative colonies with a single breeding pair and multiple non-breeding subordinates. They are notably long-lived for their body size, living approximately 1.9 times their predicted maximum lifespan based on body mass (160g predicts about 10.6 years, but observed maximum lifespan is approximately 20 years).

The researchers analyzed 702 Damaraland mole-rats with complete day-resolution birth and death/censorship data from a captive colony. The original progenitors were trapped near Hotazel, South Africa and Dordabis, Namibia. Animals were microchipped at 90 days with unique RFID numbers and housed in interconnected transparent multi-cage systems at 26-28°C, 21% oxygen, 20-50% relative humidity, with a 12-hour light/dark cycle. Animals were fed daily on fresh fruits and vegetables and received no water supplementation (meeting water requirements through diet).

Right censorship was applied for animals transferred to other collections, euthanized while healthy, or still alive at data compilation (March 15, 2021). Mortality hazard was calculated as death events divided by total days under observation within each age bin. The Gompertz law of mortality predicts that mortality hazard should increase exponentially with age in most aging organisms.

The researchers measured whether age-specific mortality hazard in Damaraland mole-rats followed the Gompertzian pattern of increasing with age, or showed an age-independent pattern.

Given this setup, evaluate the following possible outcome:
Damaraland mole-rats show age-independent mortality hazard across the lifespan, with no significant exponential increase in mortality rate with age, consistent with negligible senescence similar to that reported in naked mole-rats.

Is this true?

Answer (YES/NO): NO